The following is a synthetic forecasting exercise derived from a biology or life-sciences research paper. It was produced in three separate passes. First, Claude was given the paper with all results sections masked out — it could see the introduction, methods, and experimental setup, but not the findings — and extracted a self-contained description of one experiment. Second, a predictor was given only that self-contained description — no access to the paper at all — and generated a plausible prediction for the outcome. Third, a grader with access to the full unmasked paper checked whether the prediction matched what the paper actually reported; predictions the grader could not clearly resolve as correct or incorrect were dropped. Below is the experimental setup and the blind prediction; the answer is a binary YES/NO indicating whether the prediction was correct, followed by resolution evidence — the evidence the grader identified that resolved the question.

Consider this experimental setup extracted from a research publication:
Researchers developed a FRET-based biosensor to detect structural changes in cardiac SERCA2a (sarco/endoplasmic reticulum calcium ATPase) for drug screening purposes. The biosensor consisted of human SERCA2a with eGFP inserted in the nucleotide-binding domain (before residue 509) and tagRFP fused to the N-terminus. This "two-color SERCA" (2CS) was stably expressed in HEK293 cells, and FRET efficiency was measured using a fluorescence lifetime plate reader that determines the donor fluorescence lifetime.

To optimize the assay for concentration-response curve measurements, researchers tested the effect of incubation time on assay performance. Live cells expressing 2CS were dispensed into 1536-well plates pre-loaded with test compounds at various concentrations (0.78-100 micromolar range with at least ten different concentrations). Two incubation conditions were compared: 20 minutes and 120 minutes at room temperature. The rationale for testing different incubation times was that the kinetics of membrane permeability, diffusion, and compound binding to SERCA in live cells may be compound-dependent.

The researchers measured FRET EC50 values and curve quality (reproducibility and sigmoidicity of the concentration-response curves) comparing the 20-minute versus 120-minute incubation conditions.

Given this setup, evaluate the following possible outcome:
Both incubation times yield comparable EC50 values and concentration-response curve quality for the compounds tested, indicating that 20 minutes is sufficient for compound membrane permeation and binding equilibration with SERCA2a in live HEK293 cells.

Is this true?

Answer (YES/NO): NO